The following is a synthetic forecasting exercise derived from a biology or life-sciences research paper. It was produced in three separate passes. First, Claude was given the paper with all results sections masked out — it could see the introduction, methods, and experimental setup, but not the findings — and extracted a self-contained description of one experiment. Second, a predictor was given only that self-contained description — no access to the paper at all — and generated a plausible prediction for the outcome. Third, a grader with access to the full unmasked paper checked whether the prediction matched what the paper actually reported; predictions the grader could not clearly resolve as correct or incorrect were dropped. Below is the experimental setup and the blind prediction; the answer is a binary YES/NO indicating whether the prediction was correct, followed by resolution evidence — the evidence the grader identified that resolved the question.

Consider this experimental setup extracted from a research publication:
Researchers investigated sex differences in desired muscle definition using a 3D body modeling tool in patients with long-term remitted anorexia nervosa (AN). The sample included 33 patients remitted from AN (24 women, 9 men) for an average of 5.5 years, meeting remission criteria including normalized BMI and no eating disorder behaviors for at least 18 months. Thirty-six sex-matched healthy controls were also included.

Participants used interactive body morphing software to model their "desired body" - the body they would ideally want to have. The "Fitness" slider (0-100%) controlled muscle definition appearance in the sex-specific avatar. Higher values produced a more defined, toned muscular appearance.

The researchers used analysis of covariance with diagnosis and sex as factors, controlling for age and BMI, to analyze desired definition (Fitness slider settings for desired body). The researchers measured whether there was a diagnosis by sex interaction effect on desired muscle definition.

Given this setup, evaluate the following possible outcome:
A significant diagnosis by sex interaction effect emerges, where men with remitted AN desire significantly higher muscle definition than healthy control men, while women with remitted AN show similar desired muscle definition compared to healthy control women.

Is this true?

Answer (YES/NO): YES